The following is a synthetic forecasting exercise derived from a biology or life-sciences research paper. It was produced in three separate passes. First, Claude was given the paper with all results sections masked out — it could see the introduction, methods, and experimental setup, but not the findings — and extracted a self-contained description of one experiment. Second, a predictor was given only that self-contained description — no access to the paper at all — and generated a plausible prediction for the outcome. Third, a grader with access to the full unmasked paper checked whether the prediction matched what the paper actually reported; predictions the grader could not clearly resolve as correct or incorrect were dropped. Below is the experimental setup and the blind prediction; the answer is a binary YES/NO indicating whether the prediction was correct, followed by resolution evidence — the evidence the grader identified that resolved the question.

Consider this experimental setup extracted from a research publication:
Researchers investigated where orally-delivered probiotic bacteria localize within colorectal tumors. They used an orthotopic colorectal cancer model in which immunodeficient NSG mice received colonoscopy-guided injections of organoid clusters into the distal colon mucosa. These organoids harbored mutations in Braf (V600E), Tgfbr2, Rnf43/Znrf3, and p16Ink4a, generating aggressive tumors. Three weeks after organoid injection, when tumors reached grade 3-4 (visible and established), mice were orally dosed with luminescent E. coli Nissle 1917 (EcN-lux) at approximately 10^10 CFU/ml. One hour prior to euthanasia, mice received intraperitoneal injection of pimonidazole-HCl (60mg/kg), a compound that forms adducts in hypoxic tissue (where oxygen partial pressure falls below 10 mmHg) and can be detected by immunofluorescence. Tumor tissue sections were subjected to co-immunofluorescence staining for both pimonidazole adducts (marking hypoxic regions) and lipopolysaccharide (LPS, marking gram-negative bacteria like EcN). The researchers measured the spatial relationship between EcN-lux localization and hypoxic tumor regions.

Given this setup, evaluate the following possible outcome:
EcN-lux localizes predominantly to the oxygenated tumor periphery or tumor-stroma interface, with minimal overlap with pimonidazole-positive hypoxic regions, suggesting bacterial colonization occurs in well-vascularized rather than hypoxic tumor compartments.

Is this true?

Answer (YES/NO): NO